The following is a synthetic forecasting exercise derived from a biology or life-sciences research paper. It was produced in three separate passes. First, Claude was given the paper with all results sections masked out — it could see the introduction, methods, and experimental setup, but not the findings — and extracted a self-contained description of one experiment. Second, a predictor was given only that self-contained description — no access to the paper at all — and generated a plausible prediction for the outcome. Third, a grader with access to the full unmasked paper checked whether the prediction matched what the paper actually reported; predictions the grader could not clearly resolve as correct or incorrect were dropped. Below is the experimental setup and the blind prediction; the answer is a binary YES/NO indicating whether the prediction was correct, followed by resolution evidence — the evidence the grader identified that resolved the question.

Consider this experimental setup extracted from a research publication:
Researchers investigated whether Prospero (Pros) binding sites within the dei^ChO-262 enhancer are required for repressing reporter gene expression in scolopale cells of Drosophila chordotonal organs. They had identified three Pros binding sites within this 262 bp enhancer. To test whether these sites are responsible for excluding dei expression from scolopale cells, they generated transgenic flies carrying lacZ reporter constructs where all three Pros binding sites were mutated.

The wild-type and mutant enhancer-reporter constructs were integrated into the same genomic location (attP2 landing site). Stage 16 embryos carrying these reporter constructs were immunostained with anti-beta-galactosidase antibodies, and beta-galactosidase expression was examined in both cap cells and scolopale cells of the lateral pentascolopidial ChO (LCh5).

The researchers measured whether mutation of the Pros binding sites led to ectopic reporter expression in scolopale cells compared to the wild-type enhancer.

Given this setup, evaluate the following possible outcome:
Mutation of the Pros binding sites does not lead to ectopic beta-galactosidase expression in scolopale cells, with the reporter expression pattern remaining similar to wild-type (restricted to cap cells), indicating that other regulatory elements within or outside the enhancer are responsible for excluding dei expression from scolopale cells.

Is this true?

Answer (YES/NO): NO